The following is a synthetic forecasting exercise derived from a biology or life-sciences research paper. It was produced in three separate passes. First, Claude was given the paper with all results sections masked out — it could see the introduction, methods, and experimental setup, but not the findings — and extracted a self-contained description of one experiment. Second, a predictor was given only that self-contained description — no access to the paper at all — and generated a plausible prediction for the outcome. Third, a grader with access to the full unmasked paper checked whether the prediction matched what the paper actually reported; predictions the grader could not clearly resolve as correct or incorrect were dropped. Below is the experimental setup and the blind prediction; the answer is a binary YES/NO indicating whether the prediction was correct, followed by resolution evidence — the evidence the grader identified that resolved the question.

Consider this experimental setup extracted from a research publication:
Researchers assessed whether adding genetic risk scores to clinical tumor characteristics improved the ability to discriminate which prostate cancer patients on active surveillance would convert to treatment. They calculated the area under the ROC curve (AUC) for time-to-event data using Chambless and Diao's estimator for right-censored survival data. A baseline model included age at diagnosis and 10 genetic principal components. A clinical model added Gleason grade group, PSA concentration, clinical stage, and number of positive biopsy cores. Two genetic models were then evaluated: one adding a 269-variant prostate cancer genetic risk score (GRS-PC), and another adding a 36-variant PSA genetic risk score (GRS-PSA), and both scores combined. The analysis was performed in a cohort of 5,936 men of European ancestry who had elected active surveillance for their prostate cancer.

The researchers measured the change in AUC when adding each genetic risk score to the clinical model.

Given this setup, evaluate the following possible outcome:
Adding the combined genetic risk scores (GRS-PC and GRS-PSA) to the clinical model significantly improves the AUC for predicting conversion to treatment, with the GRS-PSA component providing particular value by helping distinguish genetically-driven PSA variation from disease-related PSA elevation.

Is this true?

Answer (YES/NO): NO